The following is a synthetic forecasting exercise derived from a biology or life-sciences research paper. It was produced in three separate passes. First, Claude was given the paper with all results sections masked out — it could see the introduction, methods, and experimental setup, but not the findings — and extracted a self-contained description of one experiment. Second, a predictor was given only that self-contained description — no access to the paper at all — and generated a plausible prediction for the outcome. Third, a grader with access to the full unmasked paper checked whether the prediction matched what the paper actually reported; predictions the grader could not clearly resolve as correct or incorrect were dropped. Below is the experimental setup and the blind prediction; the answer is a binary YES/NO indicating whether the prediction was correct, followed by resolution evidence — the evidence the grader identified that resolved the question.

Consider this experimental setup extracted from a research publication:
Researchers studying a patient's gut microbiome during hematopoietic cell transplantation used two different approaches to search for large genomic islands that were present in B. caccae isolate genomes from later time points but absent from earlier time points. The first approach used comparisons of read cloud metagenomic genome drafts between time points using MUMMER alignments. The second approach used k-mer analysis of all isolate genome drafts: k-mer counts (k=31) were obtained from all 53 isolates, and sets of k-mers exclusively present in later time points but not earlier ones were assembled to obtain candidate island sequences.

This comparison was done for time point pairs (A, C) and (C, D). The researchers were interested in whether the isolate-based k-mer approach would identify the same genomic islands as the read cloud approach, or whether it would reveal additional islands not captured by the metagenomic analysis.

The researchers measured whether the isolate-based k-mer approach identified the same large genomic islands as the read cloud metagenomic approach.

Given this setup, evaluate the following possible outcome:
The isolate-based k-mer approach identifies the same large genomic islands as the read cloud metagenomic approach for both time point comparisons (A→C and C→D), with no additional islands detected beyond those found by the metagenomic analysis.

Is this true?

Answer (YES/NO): YES